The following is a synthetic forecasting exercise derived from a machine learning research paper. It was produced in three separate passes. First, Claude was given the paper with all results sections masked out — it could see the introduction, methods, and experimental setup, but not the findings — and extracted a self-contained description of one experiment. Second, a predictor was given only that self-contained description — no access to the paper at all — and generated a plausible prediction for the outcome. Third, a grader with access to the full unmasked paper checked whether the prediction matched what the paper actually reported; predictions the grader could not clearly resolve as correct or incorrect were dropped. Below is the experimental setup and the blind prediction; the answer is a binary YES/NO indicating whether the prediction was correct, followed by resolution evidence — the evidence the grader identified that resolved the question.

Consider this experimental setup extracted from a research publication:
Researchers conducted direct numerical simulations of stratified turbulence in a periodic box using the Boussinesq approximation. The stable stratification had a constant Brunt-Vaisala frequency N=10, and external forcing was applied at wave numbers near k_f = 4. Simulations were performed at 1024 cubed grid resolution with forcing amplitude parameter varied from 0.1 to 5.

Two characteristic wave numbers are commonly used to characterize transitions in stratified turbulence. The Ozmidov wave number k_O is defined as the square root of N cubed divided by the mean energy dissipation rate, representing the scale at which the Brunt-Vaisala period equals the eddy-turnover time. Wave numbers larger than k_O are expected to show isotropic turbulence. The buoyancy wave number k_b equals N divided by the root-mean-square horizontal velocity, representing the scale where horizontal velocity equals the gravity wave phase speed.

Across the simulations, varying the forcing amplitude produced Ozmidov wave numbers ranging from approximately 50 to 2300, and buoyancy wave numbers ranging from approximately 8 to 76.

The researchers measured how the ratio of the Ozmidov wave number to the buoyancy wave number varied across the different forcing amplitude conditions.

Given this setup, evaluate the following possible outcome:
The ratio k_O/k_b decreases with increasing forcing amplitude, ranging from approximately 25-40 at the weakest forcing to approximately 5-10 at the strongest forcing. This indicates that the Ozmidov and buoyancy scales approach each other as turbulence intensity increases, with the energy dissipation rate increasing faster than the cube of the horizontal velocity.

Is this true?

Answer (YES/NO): YES